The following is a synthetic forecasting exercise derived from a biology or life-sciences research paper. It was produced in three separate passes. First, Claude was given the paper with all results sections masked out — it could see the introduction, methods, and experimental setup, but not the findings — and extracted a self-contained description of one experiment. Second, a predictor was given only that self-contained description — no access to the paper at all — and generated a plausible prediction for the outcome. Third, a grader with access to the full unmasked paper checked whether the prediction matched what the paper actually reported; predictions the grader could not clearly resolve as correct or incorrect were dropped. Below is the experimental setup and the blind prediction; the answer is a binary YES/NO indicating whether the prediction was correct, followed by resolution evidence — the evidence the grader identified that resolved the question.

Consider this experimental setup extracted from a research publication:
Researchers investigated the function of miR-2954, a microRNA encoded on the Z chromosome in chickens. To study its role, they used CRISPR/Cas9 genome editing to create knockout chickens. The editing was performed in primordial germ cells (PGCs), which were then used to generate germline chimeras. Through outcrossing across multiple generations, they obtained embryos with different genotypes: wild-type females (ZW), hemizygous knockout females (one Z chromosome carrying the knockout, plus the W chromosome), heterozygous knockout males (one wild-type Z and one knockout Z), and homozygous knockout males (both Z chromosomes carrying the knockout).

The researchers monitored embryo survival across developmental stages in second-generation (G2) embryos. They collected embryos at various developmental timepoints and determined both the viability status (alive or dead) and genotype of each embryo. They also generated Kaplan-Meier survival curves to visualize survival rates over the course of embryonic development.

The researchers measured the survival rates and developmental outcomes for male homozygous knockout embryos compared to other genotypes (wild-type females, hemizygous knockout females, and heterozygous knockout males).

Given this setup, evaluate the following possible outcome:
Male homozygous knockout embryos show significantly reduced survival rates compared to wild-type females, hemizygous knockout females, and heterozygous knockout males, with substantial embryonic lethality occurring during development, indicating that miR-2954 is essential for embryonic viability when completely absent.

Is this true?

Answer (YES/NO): YES